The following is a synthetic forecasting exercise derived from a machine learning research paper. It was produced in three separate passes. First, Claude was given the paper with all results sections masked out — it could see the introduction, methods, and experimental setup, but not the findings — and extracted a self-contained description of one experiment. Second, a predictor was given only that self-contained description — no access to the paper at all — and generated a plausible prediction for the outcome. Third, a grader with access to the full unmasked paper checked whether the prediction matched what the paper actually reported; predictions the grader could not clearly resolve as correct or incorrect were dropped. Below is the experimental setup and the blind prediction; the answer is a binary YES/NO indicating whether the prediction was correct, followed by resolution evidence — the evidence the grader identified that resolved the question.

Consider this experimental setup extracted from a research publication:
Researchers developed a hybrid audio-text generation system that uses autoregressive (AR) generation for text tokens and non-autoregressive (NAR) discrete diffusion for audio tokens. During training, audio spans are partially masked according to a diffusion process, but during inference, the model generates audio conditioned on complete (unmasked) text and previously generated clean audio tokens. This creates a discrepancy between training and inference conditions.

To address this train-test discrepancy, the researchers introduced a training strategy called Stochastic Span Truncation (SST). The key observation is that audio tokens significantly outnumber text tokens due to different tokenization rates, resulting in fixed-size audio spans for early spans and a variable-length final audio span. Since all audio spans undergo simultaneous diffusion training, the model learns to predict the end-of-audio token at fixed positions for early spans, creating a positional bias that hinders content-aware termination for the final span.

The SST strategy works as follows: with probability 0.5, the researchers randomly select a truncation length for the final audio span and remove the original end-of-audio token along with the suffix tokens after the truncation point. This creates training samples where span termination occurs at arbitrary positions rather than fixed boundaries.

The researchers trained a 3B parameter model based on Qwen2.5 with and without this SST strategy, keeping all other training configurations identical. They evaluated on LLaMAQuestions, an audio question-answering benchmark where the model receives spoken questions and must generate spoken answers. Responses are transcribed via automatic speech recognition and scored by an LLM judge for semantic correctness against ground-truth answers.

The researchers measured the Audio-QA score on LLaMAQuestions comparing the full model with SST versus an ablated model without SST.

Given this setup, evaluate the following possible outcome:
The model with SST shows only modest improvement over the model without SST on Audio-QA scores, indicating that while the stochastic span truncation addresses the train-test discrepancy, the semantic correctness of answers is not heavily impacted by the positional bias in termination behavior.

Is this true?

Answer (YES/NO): NO